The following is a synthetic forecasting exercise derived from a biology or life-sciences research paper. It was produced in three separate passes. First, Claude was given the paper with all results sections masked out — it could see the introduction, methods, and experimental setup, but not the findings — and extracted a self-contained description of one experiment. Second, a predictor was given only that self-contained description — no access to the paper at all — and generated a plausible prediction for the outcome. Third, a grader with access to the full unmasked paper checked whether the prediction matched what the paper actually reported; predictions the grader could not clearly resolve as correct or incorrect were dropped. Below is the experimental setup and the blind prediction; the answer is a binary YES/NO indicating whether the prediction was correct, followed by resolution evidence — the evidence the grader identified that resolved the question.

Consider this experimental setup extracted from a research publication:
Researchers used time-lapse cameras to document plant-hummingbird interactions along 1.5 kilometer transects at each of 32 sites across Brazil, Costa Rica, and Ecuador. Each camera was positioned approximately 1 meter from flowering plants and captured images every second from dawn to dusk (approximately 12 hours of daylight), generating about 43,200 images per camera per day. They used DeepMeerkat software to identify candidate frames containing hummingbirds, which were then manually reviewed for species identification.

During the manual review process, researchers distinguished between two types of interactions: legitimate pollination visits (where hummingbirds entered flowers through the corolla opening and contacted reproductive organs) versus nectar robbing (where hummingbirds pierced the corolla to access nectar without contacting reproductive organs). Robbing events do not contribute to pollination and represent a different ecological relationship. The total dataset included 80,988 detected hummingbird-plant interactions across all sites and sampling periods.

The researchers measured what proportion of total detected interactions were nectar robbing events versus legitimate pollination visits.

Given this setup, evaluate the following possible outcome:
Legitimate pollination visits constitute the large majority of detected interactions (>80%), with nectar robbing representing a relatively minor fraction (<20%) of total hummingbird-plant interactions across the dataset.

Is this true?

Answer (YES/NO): YES